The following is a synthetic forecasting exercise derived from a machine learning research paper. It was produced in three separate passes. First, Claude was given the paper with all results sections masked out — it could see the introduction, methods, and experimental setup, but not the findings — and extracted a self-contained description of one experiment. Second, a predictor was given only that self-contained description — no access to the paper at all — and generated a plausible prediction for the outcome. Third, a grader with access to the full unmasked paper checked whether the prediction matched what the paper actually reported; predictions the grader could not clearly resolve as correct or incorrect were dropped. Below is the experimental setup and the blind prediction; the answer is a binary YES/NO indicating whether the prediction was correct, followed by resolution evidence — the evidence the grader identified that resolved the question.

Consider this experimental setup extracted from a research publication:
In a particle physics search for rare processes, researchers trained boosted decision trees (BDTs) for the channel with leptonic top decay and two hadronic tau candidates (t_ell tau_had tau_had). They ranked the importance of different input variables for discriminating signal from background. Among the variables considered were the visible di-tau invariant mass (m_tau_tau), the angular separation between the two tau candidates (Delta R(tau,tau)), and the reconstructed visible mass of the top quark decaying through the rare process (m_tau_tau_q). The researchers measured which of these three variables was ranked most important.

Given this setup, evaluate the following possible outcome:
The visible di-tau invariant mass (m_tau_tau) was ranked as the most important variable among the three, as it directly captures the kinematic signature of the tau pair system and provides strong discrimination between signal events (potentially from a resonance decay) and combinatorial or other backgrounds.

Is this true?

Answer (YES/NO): YES